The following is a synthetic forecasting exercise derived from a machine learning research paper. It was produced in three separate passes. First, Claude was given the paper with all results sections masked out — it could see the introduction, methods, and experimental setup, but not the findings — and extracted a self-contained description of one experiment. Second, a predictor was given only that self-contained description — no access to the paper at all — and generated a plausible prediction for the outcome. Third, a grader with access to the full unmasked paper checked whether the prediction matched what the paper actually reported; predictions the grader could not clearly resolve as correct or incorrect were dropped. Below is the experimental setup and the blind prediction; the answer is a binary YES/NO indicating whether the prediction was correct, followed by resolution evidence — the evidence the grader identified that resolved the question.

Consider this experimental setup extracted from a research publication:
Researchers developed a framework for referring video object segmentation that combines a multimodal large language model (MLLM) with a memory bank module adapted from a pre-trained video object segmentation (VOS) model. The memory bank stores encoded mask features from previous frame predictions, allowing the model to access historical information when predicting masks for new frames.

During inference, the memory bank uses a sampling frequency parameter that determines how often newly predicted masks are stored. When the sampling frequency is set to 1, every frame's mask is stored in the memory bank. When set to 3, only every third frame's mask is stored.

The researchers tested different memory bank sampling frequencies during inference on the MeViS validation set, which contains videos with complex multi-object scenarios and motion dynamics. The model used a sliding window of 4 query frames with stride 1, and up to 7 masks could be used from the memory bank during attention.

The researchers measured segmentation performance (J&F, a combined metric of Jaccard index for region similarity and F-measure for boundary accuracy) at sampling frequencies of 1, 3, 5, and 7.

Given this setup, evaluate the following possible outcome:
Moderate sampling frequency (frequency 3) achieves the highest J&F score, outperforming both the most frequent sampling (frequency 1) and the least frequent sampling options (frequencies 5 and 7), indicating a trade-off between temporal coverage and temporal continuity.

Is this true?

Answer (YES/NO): NO